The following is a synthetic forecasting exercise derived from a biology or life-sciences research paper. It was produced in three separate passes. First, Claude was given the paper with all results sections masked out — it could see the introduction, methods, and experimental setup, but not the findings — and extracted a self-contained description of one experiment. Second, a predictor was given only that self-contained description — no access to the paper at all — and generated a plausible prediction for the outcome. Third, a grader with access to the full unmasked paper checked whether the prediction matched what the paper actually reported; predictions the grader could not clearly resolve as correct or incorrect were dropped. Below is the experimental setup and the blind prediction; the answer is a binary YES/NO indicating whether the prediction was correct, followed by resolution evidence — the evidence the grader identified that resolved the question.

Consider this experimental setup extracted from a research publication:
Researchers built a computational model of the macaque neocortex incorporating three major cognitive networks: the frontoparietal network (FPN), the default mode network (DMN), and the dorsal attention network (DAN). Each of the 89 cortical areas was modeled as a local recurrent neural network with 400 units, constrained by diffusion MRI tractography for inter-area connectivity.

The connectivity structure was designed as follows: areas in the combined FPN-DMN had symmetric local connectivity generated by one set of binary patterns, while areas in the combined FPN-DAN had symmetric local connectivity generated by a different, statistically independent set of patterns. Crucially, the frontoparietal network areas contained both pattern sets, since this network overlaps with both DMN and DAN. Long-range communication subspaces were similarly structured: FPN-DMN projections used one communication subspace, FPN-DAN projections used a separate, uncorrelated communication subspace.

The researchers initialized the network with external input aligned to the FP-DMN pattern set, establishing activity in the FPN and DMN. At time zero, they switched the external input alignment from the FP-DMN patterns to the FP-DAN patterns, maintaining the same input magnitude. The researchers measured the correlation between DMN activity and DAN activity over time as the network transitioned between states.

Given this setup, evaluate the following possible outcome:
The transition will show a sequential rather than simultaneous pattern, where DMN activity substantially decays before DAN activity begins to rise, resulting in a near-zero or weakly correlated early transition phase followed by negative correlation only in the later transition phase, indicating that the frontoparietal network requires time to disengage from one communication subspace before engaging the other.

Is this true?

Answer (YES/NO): NO